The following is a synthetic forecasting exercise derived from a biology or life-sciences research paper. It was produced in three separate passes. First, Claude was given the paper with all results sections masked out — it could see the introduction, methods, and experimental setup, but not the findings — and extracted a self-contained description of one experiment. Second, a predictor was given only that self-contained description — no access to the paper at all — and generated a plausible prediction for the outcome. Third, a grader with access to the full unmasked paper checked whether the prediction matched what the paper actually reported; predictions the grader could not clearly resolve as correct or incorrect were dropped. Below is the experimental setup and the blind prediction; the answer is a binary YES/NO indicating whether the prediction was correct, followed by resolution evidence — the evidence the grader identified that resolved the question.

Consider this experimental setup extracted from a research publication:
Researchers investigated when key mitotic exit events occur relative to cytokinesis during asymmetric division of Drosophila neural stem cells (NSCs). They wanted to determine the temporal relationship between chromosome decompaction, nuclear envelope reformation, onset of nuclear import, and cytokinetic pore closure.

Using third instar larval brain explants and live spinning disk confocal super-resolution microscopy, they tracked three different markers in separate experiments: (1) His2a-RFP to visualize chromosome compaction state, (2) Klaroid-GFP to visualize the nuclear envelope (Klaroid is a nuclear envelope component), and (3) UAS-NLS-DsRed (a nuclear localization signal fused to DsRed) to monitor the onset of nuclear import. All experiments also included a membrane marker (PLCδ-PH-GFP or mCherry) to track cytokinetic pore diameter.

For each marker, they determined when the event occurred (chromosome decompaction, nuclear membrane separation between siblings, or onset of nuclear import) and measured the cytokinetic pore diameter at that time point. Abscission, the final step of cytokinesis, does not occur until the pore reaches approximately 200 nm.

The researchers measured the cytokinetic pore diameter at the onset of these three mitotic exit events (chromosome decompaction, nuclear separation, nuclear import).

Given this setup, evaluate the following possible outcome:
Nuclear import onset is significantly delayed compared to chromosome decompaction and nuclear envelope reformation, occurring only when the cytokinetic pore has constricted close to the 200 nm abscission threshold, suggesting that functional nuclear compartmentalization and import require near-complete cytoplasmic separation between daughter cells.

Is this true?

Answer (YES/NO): NO